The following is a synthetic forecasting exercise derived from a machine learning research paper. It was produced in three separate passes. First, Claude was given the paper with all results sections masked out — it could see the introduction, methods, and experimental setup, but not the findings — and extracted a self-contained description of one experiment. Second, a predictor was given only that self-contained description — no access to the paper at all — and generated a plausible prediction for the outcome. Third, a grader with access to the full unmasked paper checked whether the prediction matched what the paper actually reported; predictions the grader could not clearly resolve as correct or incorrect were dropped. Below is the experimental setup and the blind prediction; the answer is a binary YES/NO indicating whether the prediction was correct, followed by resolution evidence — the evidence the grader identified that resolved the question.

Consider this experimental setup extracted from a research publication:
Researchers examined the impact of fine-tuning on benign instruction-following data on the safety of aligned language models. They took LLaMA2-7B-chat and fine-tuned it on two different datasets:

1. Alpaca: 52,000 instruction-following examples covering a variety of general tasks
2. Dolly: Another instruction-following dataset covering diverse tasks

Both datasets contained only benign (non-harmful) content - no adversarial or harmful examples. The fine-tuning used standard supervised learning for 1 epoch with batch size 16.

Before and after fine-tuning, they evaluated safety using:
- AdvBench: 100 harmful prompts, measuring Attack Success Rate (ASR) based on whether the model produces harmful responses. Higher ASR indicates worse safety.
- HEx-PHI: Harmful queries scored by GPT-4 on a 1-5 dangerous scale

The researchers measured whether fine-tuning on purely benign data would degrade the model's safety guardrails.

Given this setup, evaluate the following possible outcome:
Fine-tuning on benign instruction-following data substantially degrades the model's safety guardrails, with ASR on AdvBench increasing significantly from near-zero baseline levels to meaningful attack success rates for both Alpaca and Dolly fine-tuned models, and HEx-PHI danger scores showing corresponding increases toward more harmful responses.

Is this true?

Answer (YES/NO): YES